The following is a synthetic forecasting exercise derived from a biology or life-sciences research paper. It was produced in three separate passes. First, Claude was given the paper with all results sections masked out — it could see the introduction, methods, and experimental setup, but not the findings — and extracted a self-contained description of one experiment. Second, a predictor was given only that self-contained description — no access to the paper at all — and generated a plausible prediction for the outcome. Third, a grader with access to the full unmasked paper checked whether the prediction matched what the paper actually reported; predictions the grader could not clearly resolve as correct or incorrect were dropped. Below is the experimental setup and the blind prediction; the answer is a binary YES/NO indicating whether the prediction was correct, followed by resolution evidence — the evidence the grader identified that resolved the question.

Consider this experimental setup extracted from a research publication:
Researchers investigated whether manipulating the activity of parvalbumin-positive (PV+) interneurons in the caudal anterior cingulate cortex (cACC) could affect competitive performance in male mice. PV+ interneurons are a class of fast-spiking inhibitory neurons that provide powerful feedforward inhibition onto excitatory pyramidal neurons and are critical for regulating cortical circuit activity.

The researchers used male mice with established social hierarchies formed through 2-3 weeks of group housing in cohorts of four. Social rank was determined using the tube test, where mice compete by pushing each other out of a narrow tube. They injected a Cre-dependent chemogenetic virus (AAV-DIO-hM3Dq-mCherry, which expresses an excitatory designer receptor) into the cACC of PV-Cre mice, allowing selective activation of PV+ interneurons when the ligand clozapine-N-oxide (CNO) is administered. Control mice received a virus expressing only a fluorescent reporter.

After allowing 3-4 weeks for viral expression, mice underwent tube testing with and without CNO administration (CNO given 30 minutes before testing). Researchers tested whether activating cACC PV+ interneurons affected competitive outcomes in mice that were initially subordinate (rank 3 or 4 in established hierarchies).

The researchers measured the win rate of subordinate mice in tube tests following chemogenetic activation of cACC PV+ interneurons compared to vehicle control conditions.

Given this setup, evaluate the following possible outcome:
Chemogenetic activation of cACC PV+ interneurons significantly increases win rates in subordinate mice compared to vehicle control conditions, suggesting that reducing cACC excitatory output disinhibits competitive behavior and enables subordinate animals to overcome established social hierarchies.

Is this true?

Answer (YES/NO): YES